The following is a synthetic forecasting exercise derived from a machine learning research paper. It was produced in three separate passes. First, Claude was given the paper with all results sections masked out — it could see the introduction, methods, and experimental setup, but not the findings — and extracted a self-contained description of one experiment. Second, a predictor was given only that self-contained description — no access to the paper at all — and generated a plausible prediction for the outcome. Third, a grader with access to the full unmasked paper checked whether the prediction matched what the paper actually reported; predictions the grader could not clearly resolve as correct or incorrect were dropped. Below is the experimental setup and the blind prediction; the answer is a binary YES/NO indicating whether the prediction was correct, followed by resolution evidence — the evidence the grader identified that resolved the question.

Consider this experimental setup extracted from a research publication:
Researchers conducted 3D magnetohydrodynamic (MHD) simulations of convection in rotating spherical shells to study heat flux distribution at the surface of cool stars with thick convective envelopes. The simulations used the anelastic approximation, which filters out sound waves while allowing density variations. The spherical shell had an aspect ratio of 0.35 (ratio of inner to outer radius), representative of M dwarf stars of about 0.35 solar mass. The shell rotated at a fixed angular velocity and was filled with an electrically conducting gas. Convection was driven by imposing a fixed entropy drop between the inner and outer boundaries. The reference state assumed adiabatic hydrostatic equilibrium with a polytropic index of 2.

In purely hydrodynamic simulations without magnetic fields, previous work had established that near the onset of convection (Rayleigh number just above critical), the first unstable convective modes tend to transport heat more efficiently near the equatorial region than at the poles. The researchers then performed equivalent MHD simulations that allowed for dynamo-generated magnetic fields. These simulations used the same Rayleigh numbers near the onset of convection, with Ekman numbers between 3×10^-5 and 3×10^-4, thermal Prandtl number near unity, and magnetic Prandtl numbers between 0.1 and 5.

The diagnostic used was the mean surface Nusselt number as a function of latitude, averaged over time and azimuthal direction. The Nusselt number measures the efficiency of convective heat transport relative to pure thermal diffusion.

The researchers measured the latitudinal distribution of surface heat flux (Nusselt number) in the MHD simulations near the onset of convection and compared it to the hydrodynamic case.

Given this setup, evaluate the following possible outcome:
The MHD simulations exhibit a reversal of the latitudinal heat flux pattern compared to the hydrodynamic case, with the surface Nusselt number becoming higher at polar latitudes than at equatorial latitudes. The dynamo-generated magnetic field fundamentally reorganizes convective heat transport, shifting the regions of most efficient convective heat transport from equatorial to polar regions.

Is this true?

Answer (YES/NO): NO